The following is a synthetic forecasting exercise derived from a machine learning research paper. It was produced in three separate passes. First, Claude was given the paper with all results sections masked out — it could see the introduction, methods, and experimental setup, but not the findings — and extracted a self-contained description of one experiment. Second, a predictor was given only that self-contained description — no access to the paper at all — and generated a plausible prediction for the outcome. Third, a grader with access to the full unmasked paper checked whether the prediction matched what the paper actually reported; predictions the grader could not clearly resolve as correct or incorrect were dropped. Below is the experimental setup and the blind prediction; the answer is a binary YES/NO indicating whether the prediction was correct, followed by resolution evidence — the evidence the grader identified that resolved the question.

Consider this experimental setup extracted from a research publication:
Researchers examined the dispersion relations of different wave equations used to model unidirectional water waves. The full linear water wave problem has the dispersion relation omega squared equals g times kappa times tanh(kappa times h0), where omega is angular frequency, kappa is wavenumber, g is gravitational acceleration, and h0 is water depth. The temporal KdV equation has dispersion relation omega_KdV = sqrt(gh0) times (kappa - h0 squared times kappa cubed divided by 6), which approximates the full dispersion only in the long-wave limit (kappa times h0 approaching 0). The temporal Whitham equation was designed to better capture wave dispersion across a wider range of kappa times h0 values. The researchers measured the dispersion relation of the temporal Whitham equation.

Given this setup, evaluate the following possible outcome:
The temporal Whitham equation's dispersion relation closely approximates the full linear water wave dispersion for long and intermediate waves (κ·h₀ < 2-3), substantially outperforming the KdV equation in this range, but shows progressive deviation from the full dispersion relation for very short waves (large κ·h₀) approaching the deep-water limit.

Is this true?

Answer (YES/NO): NO